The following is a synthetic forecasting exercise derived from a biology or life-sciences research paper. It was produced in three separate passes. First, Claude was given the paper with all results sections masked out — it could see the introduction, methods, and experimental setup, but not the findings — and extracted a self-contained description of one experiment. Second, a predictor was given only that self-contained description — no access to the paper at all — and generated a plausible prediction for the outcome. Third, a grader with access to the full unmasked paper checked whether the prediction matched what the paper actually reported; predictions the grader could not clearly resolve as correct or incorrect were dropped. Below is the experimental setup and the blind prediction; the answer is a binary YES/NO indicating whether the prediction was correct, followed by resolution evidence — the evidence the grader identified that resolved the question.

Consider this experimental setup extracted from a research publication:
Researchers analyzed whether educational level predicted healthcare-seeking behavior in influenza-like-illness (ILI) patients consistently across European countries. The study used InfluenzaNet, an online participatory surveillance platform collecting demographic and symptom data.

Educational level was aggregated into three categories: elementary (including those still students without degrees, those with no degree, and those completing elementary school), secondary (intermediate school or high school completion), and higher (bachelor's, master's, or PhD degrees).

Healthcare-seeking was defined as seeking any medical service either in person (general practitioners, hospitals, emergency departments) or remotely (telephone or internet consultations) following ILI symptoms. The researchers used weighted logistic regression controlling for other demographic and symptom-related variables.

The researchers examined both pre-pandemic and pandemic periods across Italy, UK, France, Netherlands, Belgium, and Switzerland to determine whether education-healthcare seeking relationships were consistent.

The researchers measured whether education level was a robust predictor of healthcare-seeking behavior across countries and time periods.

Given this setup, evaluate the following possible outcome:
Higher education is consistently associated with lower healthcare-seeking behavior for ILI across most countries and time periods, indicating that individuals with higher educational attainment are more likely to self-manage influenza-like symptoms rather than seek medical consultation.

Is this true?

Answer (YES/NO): NO